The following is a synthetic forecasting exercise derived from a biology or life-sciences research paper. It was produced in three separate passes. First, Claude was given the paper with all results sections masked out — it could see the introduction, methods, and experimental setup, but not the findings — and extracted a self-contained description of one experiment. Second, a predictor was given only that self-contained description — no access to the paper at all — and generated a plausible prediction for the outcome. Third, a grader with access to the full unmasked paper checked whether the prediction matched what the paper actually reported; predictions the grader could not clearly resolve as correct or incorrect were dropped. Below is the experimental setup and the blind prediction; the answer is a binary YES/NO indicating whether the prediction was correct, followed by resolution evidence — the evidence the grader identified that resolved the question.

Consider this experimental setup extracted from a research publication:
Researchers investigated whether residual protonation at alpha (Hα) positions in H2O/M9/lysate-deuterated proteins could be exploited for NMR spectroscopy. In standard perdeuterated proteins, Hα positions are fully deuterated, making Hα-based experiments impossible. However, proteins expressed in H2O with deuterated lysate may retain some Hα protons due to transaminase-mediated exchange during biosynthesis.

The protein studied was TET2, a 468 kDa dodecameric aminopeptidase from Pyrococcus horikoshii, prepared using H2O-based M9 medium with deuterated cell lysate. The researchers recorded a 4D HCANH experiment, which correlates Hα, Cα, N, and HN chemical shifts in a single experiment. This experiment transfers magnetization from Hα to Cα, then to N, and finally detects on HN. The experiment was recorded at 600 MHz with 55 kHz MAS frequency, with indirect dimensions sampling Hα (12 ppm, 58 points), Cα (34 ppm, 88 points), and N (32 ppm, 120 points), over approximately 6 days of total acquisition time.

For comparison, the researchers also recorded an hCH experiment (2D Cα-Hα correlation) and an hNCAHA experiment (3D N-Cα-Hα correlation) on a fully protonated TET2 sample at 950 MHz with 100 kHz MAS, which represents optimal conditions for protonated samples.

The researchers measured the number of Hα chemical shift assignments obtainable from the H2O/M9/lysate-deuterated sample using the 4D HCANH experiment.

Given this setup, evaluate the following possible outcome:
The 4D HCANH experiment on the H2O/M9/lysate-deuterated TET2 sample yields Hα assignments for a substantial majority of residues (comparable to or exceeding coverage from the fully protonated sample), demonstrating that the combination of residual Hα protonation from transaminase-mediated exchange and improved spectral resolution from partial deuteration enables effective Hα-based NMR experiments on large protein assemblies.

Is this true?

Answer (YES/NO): NO